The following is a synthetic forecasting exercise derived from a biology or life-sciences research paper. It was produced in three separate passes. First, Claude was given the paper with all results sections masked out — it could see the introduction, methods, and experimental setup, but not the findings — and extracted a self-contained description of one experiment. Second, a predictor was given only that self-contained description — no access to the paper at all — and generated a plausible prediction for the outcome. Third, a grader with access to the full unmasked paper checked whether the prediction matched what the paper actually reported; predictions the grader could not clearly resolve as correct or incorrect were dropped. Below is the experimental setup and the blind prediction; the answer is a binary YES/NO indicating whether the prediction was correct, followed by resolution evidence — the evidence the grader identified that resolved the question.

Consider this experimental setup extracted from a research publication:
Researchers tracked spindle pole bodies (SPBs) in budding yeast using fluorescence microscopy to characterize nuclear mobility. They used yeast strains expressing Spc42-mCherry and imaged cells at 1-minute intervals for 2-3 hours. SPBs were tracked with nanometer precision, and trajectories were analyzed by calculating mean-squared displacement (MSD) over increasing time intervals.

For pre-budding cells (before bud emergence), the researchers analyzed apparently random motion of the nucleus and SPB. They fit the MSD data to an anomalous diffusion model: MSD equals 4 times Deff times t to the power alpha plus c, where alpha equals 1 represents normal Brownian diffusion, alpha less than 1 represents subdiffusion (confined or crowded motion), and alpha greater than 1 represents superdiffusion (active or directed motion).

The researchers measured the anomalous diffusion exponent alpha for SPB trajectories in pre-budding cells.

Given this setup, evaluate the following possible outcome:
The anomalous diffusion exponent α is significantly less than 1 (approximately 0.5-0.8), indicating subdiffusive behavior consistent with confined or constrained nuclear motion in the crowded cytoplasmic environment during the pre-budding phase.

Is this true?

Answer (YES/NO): NO